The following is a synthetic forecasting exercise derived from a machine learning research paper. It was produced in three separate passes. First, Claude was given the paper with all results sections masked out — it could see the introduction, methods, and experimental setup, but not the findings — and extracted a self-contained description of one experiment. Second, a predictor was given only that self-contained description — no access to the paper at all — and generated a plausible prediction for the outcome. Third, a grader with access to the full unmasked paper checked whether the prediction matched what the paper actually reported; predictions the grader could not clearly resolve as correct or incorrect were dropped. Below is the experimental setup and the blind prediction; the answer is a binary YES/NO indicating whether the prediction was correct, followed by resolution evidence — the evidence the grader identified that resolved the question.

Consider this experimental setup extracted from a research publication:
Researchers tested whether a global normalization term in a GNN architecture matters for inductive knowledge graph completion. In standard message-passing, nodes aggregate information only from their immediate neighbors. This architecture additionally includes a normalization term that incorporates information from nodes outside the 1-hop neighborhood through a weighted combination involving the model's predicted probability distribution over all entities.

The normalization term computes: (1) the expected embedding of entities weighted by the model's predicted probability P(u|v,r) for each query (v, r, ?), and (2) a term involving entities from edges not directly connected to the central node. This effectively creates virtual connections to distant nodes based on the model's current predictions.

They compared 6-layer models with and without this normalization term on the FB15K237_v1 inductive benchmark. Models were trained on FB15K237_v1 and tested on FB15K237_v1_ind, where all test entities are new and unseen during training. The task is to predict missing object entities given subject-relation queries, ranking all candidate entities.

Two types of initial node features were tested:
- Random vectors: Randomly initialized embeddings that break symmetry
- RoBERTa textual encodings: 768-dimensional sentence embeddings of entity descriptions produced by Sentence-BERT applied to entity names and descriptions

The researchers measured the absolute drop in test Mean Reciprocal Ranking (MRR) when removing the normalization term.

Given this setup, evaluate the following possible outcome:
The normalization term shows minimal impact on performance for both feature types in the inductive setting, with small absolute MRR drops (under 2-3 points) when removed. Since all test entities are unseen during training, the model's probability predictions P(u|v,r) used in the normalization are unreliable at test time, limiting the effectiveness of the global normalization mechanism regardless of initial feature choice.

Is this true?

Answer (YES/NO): NO